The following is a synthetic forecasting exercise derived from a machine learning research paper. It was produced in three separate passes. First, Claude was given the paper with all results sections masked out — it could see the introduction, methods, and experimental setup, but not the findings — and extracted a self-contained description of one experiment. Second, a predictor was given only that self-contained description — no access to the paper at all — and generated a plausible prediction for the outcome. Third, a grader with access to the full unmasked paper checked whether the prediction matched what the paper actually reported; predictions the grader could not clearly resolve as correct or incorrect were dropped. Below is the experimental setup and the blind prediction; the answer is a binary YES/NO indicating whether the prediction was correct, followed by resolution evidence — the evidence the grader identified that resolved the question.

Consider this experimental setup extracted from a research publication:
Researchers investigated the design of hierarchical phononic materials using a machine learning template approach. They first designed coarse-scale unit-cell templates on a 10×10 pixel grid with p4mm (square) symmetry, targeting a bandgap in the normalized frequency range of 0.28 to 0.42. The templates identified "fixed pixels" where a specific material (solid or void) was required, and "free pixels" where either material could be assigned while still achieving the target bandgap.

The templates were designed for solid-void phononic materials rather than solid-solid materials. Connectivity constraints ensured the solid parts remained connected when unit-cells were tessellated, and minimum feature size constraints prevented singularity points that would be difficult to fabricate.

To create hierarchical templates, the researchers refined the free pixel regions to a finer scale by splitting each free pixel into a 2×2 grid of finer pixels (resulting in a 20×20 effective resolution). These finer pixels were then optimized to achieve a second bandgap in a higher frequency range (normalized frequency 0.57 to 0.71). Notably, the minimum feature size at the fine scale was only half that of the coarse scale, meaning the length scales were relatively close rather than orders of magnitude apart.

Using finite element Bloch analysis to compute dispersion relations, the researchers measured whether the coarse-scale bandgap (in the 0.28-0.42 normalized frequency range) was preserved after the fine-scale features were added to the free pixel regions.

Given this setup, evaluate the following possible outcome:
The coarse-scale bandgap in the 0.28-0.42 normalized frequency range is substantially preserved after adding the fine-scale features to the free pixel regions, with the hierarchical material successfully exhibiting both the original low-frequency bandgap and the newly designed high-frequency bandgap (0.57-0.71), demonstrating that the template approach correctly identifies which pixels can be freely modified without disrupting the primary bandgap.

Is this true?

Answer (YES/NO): YES